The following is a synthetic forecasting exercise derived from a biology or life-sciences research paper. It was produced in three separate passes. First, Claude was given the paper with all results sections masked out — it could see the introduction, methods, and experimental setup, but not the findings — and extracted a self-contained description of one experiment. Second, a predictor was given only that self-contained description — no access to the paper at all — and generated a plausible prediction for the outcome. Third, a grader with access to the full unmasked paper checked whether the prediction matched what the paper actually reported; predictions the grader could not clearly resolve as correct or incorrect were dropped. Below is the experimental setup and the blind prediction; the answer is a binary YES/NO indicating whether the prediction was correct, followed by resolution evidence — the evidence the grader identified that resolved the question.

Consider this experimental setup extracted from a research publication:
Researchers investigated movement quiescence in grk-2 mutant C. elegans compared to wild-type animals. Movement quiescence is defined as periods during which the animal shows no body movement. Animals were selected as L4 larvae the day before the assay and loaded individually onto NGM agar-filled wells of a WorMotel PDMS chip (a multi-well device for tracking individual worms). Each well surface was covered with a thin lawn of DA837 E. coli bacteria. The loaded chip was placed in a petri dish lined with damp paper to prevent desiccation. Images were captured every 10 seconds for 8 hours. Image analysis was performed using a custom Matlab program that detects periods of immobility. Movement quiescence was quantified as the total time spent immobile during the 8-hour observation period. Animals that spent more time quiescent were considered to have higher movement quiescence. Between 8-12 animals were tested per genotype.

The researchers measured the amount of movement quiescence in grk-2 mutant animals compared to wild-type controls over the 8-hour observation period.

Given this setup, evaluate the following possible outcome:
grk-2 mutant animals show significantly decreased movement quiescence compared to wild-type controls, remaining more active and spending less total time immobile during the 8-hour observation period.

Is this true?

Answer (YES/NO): NO